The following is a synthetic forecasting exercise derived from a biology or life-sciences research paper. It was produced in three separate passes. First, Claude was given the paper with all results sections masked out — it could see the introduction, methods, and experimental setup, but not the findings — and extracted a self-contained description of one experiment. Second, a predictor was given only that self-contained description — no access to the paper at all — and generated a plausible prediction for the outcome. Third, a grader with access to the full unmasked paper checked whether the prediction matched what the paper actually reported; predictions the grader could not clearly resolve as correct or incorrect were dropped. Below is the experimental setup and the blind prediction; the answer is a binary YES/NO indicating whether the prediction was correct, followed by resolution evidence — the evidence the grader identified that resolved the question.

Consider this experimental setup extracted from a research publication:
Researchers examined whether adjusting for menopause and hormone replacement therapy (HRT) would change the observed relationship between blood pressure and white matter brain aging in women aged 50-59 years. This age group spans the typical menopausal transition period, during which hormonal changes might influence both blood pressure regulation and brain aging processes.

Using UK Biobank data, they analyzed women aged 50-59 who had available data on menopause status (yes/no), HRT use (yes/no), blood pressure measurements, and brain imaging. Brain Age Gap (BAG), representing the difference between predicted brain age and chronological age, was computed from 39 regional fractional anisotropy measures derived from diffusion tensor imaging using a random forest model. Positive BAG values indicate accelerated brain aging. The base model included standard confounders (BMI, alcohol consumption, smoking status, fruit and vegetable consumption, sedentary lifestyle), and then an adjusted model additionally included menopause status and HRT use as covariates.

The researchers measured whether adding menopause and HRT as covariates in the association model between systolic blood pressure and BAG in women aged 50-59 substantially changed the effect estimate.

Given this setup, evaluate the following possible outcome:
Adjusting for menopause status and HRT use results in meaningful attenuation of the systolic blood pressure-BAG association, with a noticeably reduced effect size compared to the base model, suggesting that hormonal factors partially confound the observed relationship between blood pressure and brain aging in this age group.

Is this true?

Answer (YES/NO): NO